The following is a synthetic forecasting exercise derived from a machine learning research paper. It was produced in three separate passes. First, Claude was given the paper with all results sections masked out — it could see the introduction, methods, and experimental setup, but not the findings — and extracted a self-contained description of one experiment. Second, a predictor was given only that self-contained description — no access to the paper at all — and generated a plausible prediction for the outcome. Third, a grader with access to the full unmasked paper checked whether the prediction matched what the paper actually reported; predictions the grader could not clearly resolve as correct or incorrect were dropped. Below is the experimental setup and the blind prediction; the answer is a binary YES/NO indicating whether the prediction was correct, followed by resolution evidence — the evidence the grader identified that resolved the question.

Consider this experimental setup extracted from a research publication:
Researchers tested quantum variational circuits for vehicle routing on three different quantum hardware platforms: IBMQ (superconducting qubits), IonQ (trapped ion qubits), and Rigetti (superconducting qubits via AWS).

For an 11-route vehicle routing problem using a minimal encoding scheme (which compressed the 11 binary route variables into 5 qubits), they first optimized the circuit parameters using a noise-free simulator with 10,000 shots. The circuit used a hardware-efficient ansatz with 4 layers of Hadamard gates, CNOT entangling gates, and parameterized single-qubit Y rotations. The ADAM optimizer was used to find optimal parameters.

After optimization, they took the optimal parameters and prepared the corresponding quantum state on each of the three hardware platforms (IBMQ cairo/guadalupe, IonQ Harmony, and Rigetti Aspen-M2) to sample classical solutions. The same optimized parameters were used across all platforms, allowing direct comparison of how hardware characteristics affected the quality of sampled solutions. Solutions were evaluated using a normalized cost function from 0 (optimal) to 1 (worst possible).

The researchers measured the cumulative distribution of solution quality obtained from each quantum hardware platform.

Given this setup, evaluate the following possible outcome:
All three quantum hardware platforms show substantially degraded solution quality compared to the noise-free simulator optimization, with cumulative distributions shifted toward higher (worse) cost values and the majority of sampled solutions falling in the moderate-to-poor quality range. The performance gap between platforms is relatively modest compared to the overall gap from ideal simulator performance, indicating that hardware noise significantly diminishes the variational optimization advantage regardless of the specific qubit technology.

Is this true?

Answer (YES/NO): NO